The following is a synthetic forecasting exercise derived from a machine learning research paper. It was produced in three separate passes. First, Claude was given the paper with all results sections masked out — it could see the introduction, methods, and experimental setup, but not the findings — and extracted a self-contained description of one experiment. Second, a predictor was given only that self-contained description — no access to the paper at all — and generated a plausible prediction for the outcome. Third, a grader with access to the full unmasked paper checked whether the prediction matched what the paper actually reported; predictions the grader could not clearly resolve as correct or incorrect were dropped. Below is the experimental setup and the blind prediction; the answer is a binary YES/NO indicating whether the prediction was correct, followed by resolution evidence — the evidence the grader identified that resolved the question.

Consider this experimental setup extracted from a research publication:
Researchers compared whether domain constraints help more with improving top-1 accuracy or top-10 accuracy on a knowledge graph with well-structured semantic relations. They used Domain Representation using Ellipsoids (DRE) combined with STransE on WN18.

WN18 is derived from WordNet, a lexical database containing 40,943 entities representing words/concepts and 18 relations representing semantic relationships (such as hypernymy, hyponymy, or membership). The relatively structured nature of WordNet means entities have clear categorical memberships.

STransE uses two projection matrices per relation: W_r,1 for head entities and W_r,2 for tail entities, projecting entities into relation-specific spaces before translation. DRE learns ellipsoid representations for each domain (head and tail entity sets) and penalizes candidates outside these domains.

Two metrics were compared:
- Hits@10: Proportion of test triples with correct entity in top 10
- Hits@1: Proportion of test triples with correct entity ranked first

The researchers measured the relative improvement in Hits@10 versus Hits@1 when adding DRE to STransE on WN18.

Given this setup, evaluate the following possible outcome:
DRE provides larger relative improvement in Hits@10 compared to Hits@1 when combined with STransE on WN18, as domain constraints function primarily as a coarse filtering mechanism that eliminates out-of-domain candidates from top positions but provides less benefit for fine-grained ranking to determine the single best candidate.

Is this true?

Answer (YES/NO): NO